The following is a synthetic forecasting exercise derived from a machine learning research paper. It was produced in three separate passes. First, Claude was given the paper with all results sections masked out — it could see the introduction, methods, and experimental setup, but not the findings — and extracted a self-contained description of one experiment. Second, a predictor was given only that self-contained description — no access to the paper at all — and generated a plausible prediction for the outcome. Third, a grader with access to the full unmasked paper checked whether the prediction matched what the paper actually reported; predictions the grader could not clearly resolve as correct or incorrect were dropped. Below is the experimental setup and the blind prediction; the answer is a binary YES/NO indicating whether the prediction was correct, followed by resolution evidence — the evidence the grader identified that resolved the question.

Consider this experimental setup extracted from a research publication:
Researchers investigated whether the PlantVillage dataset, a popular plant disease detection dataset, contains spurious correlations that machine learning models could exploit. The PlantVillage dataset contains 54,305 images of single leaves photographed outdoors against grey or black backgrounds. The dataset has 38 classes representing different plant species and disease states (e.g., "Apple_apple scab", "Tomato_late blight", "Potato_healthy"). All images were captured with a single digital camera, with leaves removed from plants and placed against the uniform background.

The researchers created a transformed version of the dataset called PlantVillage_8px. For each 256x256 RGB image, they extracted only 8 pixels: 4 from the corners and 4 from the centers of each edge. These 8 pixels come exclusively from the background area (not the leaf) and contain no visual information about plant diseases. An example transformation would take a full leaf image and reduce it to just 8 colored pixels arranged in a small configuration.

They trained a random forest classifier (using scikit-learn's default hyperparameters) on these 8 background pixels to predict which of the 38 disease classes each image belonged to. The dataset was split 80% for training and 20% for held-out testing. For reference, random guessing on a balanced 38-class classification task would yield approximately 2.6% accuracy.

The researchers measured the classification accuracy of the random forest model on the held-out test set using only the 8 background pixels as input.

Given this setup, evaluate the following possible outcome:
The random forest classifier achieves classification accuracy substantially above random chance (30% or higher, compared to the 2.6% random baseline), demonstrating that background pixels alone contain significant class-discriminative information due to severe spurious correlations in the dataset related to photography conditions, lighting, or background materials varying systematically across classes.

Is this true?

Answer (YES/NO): YES